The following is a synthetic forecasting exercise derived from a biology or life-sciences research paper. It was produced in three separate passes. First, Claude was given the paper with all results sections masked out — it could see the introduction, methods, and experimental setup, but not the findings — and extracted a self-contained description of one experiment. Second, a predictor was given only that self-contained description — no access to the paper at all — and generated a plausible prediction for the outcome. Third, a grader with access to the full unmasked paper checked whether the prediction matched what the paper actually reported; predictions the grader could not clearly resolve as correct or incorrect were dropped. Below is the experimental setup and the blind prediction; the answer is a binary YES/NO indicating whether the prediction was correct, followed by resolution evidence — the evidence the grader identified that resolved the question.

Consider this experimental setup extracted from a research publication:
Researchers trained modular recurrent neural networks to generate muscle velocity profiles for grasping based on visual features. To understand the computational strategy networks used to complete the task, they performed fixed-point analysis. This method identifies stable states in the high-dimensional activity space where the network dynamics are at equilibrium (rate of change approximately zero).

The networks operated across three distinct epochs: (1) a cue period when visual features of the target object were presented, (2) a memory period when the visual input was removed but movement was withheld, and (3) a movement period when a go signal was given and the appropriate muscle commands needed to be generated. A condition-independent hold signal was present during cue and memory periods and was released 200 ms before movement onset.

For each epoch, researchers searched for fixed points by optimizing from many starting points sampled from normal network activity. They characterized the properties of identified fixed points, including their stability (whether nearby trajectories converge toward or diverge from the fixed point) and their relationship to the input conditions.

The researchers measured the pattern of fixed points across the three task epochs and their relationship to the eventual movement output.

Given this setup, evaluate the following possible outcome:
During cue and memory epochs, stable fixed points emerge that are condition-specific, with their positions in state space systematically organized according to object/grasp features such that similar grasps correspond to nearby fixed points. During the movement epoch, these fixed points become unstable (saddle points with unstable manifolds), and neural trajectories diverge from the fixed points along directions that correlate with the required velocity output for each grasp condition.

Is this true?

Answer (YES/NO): NO